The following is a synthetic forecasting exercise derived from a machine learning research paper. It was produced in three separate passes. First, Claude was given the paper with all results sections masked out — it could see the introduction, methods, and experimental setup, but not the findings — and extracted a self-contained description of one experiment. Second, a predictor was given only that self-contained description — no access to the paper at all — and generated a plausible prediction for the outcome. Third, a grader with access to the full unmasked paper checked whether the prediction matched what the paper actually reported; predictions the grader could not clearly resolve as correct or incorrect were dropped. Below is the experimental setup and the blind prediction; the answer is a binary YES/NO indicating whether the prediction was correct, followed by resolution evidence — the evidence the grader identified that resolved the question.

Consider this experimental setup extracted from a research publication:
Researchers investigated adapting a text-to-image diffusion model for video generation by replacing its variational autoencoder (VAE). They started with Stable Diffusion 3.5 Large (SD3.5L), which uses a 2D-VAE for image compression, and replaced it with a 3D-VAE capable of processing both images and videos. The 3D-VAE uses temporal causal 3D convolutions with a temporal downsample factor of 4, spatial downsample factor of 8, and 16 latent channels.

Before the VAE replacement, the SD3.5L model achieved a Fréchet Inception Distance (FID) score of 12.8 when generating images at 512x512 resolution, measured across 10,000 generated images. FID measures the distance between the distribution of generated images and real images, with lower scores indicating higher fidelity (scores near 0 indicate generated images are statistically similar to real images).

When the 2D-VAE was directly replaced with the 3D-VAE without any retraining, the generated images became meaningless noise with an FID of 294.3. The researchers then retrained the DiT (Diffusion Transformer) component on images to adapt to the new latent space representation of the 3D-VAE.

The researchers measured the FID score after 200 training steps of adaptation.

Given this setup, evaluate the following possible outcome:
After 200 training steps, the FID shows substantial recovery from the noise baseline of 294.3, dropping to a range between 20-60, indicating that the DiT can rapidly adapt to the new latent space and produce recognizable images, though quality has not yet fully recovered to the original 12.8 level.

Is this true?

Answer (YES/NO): YES